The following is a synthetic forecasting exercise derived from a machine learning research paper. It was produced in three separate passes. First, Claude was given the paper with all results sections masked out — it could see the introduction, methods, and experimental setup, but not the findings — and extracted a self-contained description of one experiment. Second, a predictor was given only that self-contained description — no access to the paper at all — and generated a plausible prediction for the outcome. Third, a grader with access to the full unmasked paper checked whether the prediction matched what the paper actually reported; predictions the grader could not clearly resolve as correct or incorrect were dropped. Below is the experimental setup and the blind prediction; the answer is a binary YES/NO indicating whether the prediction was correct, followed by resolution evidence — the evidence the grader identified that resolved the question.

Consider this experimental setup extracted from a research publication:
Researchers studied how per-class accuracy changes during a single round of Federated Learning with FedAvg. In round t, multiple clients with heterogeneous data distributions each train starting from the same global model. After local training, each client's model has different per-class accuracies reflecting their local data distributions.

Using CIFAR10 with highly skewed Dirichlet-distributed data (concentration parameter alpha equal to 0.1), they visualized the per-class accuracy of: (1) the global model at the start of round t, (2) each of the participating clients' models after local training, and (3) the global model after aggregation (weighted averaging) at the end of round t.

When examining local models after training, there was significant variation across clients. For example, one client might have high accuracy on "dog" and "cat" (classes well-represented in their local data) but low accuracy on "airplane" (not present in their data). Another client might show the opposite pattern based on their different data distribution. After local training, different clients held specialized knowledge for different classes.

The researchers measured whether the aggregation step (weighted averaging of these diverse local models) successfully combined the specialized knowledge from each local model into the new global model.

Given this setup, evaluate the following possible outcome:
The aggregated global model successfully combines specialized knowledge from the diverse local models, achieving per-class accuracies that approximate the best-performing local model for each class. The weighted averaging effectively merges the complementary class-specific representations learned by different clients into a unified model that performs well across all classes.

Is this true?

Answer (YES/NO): NO